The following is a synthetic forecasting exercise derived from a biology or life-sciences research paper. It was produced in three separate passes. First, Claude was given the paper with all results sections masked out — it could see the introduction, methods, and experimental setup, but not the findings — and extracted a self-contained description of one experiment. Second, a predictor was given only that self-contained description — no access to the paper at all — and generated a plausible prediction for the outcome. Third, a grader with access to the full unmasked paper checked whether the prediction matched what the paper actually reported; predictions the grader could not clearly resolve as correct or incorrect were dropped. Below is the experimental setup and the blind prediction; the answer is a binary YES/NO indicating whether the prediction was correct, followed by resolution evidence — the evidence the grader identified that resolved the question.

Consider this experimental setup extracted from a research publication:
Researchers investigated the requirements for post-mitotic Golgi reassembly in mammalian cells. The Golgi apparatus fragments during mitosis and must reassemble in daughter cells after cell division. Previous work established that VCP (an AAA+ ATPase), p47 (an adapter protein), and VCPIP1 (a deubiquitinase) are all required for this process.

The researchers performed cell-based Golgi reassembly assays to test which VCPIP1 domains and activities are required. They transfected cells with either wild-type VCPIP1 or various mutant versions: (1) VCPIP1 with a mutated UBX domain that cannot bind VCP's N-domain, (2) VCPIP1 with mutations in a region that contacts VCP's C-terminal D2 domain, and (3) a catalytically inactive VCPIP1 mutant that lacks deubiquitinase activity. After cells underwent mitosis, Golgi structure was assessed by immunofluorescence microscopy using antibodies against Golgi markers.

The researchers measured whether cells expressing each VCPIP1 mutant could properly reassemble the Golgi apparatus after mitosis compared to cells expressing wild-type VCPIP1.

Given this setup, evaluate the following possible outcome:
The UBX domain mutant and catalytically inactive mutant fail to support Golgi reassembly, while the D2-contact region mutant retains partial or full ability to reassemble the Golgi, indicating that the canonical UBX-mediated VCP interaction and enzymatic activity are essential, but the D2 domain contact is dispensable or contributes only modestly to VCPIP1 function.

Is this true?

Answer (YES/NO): NO